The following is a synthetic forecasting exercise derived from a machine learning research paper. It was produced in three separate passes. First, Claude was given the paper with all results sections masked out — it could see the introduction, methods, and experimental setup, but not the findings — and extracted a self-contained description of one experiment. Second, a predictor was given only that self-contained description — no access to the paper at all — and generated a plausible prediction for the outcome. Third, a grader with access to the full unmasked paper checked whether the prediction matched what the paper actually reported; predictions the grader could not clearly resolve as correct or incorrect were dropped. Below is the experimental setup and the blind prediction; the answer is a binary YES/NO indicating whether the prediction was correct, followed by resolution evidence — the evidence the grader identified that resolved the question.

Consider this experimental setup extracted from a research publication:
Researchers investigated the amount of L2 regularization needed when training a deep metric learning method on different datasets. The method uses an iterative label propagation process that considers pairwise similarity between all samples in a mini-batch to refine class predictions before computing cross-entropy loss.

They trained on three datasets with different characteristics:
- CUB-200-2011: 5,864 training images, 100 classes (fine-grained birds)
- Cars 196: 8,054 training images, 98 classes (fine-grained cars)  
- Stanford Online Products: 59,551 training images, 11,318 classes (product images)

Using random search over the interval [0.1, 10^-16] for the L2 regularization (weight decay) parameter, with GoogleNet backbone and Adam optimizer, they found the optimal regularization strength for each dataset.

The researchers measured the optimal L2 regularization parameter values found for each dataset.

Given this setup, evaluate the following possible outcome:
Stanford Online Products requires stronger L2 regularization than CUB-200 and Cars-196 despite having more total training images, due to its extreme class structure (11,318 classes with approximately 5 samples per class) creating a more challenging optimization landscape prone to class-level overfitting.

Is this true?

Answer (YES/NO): NO